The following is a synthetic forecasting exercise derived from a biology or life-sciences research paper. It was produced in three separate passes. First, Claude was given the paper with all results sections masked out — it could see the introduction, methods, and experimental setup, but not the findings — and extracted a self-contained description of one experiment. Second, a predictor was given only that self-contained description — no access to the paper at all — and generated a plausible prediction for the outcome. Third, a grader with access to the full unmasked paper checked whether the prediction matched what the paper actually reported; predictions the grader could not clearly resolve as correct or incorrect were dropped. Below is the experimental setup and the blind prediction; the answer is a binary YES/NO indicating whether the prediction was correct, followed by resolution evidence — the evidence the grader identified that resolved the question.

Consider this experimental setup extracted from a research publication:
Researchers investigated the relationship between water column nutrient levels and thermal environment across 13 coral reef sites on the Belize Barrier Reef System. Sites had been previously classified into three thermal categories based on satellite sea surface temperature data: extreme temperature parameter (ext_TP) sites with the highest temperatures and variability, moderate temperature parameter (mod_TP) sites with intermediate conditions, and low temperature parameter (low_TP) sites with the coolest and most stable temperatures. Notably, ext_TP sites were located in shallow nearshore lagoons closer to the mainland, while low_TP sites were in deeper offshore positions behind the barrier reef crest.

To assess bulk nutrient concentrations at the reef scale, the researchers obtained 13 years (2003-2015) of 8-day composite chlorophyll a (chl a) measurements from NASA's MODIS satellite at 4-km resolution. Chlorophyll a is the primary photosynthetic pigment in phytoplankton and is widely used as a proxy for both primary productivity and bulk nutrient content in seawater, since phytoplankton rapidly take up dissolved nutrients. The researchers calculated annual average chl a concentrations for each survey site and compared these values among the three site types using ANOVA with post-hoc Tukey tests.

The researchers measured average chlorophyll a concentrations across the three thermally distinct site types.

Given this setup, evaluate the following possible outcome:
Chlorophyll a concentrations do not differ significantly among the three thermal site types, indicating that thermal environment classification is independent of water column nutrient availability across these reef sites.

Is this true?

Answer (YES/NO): NO